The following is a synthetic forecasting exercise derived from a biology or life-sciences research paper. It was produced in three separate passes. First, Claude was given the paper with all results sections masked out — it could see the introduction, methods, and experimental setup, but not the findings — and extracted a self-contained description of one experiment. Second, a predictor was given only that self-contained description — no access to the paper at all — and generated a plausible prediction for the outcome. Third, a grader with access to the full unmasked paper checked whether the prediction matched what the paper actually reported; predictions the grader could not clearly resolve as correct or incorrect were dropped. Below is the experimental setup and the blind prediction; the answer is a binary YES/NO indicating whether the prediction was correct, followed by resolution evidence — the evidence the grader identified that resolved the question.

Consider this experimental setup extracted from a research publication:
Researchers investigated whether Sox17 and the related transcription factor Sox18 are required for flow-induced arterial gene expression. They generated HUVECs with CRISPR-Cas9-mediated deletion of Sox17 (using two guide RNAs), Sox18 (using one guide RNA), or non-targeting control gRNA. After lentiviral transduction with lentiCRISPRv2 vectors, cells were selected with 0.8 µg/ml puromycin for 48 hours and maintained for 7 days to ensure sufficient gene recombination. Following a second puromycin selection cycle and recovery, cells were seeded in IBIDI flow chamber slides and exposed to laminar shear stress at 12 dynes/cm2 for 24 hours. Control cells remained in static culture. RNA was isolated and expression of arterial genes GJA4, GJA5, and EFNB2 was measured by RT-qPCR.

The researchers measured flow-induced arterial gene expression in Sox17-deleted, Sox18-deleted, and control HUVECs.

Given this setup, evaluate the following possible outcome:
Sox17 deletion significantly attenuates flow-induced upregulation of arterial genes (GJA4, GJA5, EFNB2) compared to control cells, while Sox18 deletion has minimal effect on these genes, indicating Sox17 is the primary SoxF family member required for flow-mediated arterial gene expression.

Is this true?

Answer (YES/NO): YES